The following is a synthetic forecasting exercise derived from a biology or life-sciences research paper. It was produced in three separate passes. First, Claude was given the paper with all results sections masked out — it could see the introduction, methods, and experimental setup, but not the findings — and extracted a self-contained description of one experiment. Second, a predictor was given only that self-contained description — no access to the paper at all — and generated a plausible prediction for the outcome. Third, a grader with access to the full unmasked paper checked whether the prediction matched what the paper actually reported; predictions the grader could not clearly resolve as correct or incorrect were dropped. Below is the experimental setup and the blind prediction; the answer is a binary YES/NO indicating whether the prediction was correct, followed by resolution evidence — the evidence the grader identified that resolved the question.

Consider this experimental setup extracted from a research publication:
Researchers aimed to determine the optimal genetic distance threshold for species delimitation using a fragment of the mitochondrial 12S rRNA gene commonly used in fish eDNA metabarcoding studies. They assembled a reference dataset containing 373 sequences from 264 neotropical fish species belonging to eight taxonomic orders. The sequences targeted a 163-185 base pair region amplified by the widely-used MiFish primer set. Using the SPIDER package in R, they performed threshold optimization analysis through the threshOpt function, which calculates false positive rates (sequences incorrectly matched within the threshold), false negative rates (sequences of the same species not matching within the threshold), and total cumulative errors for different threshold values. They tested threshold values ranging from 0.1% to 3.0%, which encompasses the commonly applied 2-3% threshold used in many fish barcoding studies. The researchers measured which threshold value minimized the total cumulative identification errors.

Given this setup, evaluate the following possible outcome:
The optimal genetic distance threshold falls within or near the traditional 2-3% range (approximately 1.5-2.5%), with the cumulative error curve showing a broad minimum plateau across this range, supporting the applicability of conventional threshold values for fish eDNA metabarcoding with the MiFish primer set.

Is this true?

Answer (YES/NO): NO